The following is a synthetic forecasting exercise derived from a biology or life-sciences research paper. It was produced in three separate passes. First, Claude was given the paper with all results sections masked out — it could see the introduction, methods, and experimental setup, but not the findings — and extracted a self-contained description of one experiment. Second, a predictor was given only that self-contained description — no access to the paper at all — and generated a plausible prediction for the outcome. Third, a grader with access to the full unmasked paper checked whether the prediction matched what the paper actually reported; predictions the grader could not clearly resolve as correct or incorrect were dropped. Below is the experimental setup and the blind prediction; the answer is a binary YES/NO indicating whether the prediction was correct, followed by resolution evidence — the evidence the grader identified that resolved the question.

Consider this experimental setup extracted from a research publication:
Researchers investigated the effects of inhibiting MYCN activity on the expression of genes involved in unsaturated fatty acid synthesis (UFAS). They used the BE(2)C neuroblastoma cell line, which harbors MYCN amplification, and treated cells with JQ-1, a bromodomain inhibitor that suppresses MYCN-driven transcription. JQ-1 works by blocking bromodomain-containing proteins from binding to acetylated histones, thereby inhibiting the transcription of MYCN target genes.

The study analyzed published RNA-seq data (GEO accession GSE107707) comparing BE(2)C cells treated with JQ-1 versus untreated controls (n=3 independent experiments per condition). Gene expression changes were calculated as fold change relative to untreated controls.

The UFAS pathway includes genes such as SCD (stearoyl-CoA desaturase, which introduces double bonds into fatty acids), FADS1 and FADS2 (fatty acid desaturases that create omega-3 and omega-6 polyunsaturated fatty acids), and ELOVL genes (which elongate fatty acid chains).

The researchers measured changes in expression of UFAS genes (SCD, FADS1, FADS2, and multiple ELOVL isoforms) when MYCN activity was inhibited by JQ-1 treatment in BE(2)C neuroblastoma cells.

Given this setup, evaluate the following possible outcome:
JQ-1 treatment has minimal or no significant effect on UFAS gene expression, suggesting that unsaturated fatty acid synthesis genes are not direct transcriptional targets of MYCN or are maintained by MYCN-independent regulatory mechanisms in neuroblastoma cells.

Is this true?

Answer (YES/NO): NO